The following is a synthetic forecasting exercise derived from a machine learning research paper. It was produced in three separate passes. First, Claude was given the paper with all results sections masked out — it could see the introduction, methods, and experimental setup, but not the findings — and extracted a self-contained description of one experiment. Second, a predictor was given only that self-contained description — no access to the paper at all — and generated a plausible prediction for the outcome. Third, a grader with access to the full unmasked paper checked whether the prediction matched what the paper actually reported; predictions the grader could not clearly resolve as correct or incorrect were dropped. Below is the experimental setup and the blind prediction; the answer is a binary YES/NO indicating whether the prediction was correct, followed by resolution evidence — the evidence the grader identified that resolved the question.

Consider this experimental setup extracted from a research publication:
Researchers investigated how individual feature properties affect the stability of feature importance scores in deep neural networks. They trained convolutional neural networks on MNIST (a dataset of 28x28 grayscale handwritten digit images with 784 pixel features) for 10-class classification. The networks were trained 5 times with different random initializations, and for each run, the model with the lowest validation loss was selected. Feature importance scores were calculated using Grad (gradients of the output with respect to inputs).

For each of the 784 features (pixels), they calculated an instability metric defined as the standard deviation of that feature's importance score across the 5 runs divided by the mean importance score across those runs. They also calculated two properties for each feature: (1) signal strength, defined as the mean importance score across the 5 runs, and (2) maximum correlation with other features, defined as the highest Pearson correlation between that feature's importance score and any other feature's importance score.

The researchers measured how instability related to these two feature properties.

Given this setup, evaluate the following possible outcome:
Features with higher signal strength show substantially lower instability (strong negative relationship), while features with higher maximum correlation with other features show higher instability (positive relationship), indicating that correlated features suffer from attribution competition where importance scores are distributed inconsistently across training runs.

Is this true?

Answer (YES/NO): YES